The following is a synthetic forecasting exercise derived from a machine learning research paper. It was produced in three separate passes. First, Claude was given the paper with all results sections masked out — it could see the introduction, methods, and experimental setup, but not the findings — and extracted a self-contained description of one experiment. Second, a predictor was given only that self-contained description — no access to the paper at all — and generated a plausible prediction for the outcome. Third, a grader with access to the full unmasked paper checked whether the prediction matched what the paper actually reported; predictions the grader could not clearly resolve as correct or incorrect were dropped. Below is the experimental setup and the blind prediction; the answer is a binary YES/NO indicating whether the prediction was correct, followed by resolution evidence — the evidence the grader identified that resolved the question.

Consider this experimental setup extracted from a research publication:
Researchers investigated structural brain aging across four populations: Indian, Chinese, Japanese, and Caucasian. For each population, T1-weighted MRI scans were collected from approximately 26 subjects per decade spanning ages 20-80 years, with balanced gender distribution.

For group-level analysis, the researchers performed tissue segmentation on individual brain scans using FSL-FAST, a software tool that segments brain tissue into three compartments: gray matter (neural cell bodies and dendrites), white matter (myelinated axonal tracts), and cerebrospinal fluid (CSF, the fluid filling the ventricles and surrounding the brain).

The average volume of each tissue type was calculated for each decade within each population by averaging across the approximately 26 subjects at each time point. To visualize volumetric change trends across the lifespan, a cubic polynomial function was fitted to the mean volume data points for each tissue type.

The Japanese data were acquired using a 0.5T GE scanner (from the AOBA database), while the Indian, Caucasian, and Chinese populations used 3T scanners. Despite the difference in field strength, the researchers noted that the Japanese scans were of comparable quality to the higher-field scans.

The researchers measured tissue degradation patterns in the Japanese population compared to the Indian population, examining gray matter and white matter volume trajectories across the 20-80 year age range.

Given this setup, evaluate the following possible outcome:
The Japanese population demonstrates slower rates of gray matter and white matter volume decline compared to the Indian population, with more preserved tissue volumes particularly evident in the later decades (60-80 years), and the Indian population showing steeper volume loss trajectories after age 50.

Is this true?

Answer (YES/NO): NO